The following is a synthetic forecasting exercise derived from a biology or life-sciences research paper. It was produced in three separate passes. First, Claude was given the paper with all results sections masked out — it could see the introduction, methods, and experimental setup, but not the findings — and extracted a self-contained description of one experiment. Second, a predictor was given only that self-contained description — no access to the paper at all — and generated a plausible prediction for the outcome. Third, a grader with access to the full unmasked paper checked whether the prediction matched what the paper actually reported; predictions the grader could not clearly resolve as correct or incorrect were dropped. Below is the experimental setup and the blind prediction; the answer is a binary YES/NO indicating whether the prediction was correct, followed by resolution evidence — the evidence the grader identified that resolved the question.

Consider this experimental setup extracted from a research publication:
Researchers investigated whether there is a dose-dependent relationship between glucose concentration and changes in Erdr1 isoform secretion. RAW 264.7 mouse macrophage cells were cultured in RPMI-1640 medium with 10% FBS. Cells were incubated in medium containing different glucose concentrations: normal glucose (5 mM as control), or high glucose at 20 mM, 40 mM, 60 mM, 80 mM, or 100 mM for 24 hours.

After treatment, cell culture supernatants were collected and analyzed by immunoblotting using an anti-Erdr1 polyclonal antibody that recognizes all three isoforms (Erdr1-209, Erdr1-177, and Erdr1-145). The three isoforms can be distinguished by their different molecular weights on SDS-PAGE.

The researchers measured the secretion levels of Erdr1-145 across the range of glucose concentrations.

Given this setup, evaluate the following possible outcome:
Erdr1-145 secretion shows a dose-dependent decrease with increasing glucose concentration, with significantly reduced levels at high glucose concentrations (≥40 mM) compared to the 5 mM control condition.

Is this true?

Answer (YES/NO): NO